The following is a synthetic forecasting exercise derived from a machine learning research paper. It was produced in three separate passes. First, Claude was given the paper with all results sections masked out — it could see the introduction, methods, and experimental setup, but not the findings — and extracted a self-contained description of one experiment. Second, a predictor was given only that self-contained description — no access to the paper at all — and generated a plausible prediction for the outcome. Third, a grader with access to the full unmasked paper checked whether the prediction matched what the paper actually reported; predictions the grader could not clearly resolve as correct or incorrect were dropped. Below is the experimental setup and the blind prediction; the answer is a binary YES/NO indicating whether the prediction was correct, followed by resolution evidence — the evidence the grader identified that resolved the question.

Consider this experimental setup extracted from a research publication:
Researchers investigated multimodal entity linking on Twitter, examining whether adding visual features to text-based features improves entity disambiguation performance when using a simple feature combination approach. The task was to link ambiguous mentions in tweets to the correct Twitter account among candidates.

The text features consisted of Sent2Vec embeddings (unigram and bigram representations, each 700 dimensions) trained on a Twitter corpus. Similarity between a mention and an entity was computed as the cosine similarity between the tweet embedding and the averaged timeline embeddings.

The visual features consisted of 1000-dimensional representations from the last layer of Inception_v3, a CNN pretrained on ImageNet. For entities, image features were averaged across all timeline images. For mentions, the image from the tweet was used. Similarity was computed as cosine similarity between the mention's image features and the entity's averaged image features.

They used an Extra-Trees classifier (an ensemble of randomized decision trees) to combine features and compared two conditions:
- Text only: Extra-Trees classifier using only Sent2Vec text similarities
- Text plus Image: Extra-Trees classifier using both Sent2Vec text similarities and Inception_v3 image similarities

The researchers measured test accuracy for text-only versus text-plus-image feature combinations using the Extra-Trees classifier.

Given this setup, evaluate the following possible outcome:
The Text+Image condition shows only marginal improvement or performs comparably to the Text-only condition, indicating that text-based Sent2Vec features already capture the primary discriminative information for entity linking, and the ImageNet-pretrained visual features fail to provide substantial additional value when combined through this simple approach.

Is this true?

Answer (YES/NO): YES